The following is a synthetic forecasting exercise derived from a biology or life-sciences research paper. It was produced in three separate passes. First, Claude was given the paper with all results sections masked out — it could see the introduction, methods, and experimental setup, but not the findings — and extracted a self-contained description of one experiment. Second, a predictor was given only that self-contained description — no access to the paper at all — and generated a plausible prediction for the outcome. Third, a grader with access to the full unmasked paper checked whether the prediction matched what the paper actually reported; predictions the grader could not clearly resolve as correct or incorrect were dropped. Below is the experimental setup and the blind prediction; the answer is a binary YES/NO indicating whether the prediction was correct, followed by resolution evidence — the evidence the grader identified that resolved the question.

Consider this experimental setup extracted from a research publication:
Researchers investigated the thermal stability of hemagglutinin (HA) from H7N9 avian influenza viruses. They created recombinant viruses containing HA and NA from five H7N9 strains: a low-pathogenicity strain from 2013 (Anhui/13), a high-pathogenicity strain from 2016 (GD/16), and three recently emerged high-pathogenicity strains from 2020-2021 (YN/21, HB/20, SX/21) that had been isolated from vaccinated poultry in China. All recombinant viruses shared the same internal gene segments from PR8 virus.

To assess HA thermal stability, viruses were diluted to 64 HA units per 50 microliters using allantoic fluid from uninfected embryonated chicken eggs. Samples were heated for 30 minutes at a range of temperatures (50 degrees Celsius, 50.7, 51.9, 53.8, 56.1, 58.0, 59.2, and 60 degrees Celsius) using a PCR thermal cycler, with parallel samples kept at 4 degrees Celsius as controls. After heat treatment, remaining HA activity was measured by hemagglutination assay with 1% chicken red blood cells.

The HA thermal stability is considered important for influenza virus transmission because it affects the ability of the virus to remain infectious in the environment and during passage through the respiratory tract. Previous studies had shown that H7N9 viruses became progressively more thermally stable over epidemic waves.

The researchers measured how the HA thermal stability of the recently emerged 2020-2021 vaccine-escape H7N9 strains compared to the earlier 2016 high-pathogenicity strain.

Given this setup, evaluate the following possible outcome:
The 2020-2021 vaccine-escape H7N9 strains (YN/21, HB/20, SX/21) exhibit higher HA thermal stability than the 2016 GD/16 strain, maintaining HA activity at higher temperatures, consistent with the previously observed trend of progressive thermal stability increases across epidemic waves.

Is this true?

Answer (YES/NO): NO